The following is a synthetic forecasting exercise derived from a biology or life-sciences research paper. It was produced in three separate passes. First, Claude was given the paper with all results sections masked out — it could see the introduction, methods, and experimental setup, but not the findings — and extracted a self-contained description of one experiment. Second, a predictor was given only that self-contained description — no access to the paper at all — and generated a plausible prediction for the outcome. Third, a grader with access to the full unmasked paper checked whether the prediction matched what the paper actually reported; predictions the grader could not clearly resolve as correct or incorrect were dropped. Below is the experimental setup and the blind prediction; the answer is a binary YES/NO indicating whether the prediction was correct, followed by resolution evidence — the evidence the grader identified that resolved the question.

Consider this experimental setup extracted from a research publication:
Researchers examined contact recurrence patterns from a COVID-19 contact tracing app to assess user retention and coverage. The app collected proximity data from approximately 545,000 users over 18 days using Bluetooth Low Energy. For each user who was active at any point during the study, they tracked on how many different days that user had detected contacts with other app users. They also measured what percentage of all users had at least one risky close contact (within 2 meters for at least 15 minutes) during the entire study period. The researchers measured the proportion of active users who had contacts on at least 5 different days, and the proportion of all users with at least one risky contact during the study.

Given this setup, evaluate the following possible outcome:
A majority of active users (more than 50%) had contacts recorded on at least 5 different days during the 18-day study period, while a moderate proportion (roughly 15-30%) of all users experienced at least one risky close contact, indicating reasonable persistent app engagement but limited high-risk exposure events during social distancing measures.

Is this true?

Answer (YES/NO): NO